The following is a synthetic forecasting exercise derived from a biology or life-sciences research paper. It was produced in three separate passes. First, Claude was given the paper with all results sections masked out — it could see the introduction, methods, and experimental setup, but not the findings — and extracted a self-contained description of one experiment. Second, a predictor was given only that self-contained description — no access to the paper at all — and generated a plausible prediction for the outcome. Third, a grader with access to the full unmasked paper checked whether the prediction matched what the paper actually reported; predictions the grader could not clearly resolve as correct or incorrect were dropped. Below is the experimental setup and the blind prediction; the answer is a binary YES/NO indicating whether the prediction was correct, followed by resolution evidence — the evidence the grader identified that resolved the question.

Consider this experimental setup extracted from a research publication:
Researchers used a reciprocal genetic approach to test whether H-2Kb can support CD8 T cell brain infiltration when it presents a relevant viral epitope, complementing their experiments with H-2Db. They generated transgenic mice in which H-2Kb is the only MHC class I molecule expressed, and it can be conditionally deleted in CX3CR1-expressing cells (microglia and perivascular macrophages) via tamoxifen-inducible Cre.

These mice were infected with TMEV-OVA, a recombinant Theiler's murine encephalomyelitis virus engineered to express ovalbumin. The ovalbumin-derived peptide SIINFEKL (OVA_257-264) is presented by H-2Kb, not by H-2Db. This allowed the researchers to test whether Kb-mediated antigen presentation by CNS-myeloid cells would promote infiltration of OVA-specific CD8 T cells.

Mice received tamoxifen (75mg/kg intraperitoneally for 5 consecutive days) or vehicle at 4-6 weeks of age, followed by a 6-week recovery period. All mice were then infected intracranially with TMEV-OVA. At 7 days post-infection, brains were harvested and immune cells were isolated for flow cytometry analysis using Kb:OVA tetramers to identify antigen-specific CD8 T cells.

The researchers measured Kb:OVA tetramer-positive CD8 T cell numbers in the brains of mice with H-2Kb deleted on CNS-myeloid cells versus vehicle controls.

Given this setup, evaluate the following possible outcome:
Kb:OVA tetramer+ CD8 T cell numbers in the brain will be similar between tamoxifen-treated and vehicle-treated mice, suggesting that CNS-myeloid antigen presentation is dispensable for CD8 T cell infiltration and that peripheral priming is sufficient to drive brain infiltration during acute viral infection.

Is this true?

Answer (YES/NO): YES